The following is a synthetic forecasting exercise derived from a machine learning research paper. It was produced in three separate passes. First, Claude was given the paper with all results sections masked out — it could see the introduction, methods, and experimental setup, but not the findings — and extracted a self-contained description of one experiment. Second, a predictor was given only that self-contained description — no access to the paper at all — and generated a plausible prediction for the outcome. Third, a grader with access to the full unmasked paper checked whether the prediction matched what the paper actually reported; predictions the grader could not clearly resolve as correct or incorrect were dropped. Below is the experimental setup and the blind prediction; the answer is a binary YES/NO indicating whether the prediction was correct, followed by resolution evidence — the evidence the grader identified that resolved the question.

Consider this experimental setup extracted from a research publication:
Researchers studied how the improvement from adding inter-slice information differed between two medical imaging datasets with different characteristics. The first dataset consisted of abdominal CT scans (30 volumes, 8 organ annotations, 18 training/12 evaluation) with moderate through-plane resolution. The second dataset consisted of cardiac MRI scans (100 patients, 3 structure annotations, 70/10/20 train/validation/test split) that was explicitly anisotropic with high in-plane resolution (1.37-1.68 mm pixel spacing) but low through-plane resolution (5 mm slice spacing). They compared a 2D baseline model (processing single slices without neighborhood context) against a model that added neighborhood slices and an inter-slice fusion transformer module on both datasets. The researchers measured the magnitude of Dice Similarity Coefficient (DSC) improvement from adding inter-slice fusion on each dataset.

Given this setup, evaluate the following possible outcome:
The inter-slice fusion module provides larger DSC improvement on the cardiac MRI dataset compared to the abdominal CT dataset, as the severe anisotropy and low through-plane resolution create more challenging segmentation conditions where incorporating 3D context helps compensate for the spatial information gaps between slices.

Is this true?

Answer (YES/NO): NO